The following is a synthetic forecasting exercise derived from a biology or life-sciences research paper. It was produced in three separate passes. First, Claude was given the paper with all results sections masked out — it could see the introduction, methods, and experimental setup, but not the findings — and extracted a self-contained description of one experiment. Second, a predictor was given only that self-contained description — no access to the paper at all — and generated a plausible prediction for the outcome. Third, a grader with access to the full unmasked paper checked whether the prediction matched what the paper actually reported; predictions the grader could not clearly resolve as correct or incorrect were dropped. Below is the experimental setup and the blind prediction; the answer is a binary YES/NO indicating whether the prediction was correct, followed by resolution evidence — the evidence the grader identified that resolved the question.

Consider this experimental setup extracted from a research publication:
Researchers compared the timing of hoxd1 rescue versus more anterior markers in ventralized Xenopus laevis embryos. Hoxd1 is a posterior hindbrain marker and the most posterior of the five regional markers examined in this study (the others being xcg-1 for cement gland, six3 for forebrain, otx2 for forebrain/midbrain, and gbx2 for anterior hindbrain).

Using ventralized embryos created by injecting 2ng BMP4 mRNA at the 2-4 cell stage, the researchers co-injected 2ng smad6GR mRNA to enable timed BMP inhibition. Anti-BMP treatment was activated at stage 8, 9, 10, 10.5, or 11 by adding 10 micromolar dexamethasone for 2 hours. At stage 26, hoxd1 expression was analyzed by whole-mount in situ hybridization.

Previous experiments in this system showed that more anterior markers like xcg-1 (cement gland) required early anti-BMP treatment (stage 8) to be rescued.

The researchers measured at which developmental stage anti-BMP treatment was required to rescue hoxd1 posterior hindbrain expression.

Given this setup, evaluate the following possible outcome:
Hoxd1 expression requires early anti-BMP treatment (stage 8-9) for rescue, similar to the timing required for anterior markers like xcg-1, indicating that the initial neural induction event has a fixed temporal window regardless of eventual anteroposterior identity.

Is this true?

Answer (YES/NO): NO